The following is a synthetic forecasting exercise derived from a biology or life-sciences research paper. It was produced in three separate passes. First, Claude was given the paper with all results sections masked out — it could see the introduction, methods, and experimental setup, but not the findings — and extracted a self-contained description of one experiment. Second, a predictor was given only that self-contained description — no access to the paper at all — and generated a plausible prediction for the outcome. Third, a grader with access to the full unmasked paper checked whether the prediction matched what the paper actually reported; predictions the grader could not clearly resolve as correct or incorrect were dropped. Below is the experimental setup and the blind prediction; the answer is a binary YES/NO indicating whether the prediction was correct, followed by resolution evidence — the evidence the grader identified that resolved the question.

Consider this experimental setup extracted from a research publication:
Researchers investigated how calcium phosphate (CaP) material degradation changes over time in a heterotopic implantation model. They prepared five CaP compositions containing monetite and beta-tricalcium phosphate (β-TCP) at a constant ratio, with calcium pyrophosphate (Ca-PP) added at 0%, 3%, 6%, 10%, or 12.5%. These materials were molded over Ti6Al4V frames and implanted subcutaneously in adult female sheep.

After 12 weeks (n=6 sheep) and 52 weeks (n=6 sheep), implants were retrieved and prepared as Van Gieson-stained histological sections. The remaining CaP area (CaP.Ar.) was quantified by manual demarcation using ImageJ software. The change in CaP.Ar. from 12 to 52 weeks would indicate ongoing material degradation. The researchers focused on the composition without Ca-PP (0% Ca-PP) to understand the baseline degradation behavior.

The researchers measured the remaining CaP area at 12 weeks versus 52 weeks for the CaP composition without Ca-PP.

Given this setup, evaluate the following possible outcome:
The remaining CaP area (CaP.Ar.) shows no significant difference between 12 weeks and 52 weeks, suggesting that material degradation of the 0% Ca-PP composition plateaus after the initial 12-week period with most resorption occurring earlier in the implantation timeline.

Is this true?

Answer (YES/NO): NO